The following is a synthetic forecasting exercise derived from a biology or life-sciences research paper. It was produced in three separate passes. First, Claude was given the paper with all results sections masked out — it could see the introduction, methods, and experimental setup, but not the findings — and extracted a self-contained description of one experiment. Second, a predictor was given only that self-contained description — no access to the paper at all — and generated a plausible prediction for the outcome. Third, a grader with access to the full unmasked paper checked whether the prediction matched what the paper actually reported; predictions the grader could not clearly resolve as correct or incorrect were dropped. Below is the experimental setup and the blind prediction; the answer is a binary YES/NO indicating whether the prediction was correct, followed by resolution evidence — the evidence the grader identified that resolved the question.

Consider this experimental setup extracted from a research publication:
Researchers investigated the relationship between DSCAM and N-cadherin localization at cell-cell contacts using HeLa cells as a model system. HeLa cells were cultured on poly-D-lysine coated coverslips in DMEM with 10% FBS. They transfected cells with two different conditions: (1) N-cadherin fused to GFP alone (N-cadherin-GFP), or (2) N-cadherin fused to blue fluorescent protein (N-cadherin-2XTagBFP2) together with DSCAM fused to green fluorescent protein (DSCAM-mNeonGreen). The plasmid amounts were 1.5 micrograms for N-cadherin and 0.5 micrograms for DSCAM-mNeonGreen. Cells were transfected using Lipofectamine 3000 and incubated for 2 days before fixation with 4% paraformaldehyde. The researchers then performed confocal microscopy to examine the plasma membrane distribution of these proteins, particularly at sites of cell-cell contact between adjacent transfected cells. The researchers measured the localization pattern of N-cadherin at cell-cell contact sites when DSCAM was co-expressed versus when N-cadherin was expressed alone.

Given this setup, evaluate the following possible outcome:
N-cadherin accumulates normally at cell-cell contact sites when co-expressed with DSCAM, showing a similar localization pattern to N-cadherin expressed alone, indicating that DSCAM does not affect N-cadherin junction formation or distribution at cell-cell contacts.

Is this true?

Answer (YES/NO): NO